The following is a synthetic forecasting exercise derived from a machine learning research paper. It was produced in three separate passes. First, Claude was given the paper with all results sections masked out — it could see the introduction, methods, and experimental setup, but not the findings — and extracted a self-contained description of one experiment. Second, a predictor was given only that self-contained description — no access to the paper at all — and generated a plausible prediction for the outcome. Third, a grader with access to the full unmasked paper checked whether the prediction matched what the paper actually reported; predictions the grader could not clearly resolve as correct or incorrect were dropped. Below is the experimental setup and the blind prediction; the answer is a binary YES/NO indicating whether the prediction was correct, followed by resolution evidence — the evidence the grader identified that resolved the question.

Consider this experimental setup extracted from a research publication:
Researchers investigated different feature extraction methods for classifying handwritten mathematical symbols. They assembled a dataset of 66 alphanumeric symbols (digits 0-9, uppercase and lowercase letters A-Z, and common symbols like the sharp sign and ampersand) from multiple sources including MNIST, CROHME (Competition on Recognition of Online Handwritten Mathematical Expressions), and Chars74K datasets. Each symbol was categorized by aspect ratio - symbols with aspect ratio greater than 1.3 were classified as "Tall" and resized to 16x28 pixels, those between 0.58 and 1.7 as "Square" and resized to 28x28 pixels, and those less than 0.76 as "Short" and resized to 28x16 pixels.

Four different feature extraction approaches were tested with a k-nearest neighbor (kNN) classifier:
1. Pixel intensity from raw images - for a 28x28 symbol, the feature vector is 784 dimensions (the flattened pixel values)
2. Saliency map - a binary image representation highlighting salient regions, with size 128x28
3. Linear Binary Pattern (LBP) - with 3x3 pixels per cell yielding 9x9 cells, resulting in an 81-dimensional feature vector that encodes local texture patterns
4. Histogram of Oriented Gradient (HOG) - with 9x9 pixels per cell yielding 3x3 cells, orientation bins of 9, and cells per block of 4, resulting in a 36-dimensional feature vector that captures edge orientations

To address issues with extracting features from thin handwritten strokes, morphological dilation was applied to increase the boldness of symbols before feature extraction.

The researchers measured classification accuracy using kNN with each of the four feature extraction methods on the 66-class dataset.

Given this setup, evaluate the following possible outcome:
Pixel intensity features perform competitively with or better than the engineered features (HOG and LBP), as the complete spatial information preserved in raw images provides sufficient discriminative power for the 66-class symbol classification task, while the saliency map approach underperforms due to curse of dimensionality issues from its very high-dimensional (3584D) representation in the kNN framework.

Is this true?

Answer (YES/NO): NO